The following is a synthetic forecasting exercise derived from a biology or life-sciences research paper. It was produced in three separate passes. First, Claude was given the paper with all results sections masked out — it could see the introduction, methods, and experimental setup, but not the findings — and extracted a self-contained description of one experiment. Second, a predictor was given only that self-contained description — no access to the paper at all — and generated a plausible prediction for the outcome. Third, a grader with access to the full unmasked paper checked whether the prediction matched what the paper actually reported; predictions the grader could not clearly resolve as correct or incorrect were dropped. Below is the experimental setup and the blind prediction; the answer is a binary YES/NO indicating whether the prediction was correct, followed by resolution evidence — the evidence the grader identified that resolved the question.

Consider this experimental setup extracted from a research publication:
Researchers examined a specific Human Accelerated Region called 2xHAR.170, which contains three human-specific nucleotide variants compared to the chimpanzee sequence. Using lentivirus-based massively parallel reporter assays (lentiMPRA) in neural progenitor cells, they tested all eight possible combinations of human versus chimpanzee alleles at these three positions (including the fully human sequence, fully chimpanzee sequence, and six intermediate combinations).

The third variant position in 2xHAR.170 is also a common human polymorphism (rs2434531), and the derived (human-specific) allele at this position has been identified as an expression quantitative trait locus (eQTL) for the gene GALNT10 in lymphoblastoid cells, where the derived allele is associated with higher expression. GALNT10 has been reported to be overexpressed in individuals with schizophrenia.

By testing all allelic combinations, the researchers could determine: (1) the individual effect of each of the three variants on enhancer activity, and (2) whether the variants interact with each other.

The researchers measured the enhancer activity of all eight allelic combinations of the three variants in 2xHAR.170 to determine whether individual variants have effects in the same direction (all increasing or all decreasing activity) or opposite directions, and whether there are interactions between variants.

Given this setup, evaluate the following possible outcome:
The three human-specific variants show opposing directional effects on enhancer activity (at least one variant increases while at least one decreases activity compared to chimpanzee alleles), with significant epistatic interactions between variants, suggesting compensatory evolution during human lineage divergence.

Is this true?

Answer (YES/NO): YES